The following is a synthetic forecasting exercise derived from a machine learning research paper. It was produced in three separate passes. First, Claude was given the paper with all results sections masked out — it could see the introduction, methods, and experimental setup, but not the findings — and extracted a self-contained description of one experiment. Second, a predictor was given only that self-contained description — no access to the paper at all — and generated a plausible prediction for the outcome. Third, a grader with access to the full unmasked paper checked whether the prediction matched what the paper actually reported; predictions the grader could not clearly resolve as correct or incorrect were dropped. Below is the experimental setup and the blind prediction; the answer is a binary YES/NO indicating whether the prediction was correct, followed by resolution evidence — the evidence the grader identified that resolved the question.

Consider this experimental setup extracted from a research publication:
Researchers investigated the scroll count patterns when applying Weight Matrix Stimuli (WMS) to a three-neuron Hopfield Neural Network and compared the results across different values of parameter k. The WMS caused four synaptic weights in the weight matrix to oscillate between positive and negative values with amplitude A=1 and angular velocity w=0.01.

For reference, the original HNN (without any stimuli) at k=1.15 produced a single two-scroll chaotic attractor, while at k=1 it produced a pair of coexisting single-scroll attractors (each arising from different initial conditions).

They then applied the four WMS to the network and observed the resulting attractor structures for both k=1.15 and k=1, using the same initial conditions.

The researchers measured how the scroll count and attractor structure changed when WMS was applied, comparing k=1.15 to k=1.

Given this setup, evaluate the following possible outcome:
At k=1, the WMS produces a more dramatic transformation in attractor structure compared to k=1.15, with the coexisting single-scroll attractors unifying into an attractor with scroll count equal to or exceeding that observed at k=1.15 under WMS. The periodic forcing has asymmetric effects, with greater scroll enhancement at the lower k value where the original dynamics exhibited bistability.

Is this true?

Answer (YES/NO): NO